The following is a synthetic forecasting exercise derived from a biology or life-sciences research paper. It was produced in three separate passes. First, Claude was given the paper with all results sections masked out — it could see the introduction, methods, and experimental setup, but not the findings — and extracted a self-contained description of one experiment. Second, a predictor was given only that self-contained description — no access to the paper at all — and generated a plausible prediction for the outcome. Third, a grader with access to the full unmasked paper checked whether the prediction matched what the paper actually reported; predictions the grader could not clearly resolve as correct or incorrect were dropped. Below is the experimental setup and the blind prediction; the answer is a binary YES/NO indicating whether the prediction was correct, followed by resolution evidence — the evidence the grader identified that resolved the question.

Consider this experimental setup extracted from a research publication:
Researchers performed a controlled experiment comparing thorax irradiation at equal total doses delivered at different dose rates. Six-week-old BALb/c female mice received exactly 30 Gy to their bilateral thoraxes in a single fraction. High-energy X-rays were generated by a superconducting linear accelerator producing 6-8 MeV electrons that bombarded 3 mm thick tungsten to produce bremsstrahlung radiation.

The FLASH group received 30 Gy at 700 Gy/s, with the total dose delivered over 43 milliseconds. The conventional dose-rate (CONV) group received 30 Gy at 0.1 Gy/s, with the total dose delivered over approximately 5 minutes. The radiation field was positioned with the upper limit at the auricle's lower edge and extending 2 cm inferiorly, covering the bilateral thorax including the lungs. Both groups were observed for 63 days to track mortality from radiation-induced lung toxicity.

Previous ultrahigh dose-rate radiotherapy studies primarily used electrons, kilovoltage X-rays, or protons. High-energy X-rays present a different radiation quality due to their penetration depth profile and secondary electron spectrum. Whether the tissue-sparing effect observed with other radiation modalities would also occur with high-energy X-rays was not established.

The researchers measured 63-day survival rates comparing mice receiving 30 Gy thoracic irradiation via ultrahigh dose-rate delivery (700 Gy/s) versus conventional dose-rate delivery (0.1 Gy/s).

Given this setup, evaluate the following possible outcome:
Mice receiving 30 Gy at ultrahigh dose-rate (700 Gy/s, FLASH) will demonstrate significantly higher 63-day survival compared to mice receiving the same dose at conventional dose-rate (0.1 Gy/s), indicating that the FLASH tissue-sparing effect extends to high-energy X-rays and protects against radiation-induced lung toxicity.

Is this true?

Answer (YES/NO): YES